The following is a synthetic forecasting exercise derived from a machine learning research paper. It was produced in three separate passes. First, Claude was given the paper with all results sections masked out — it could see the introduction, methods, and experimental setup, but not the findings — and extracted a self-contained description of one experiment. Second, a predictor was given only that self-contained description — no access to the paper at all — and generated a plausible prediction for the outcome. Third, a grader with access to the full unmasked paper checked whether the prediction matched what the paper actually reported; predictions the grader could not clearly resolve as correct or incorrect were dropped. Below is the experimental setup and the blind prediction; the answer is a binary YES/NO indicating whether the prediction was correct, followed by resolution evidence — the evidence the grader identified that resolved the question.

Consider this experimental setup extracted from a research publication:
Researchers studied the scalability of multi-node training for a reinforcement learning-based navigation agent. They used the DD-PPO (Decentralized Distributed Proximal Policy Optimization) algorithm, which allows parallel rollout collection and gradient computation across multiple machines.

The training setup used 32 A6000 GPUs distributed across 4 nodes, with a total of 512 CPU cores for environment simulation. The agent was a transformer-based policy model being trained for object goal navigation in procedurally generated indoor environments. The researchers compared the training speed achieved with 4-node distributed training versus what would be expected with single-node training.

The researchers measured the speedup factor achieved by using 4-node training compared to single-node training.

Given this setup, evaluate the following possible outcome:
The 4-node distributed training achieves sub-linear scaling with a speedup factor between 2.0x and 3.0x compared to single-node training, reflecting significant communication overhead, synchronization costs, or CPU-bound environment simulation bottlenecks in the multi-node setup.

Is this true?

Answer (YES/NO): NO